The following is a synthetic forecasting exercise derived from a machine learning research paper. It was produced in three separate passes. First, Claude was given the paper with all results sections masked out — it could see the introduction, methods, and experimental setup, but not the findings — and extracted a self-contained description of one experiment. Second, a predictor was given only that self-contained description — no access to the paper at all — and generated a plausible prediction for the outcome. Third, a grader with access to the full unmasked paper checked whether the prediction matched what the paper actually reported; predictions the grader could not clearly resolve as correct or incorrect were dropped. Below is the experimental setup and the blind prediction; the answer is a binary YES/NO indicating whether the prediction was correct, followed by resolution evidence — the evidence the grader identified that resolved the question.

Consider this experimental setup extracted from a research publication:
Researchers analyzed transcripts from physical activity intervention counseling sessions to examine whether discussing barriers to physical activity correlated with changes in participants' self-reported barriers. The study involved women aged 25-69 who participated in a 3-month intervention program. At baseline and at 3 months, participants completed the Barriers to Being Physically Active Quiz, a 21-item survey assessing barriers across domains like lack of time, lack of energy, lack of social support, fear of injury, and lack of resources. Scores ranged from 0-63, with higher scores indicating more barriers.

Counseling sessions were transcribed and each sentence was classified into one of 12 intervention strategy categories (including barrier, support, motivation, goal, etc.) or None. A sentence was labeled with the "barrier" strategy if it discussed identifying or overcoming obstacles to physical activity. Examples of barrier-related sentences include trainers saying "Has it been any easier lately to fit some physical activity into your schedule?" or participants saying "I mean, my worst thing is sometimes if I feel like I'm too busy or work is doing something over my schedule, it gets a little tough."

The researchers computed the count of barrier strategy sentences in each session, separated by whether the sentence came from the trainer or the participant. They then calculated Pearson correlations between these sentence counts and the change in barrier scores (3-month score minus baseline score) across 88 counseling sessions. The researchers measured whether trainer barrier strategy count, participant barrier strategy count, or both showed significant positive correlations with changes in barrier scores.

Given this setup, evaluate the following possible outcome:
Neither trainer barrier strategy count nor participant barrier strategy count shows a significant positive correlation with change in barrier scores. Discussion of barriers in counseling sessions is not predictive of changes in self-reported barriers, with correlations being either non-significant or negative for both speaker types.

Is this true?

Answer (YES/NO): NO